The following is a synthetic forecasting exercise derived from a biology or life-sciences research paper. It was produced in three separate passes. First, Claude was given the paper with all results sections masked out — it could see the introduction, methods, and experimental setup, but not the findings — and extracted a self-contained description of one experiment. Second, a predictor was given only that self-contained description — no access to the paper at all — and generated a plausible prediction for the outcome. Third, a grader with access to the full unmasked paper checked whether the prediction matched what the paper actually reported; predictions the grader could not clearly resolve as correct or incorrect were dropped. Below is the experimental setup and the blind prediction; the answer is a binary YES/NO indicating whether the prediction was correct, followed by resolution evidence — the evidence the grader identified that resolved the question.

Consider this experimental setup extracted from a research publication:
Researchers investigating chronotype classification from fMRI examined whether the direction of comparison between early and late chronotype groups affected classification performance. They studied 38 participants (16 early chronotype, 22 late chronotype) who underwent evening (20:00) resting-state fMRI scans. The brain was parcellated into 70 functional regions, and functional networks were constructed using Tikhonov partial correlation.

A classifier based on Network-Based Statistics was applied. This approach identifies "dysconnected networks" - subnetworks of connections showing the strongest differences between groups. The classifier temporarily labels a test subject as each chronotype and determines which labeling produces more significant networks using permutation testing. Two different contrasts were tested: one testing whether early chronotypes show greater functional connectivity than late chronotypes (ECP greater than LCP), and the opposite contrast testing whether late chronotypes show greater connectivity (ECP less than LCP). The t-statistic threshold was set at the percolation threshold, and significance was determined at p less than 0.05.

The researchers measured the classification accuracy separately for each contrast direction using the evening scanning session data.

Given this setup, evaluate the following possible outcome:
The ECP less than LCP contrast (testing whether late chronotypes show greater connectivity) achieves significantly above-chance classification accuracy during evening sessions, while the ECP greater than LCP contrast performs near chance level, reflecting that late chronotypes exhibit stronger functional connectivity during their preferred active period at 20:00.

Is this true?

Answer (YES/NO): NO